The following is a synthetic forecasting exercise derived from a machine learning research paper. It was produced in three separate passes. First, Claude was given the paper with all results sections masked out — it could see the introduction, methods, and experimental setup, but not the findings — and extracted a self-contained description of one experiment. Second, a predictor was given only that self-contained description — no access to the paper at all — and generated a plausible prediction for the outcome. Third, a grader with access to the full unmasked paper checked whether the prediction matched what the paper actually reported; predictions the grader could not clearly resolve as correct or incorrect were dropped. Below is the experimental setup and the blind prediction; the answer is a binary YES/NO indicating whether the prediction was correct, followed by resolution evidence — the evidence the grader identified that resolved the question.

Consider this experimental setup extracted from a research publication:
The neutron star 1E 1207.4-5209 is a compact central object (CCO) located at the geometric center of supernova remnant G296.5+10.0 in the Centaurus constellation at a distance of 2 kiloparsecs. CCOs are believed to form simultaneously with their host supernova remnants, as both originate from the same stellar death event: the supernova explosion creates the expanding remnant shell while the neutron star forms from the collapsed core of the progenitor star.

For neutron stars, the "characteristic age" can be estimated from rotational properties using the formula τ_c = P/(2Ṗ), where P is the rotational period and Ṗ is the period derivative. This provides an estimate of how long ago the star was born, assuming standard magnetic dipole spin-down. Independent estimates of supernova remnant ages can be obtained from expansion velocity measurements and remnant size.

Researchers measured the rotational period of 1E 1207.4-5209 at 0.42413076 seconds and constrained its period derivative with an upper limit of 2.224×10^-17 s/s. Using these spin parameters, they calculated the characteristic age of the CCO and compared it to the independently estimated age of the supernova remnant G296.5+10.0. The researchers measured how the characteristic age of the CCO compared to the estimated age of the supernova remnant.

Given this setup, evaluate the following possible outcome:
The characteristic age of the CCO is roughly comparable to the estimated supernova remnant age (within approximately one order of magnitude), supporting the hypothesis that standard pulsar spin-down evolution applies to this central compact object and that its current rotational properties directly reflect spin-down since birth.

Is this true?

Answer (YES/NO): NO